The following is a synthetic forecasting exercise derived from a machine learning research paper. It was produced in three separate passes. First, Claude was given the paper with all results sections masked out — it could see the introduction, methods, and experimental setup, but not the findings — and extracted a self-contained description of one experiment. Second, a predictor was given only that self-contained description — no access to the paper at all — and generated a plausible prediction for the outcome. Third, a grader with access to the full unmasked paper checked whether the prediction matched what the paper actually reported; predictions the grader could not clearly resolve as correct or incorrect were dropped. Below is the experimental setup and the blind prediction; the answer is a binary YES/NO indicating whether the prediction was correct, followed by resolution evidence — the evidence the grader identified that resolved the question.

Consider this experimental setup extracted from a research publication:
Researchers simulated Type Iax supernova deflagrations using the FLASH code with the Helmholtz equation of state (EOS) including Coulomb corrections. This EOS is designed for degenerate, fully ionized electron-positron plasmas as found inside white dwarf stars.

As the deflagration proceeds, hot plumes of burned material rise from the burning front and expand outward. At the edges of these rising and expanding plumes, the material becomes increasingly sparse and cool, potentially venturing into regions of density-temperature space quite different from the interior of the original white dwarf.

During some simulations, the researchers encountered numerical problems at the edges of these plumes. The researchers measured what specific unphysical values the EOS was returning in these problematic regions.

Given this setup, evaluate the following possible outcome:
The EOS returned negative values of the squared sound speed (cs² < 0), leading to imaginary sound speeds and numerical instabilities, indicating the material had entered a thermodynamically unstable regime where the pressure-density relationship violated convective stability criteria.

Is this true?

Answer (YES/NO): NO